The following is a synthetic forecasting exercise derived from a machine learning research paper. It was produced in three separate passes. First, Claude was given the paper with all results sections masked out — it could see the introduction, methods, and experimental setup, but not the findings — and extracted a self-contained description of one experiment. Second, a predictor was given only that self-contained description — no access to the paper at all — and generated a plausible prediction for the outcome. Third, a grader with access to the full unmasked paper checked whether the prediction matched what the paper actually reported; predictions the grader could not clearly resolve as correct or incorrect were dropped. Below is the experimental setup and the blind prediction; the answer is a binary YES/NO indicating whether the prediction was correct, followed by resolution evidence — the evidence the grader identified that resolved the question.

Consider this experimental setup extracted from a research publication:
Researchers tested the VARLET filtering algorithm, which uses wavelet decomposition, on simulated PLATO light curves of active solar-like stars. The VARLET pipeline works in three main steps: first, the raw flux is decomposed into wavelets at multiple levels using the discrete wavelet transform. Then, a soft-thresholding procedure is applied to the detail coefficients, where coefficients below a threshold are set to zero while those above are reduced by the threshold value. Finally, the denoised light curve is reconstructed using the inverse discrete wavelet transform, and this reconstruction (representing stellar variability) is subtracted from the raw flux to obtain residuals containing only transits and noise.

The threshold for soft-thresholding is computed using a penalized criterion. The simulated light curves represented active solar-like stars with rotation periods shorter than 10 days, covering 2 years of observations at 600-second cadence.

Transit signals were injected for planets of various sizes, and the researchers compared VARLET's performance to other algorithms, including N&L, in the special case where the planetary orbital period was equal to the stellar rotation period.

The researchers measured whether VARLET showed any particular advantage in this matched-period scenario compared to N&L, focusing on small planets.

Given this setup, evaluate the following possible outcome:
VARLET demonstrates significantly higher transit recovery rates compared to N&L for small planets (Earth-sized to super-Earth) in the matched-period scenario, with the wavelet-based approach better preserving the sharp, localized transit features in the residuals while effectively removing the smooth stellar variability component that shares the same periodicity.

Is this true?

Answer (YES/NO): NO